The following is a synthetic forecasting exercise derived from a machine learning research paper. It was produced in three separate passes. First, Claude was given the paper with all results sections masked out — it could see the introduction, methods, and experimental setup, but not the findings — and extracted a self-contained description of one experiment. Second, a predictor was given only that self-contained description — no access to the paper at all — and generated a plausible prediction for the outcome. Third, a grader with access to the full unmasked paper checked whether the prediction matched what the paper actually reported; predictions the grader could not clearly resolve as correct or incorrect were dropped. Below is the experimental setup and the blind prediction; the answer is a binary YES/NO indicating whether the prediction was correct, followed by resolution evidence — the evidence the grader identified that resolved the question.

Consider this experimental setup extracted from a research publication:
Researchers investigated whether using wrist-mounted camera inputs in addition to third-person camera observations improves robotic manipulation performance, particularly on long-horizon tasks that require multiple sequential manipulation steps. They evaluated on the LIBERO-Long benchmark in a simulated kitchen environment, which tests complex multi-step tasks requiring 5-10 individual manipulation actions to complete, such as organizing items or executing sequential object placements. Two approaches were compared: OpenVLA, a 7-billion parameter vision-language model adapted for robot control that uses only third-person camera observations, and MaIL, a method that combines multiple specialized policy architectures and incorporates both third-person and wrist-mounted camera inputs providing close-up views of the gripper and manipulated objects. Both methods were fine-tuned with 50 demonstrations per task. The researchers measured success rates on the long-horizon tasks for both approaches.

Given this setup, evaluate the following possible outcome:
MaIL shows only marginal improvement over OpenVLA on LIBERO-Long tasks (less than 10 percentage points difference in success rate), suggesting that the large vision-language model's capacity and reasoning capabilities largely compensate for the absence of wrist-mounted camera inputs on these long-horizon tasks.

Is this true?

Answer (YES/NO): NO